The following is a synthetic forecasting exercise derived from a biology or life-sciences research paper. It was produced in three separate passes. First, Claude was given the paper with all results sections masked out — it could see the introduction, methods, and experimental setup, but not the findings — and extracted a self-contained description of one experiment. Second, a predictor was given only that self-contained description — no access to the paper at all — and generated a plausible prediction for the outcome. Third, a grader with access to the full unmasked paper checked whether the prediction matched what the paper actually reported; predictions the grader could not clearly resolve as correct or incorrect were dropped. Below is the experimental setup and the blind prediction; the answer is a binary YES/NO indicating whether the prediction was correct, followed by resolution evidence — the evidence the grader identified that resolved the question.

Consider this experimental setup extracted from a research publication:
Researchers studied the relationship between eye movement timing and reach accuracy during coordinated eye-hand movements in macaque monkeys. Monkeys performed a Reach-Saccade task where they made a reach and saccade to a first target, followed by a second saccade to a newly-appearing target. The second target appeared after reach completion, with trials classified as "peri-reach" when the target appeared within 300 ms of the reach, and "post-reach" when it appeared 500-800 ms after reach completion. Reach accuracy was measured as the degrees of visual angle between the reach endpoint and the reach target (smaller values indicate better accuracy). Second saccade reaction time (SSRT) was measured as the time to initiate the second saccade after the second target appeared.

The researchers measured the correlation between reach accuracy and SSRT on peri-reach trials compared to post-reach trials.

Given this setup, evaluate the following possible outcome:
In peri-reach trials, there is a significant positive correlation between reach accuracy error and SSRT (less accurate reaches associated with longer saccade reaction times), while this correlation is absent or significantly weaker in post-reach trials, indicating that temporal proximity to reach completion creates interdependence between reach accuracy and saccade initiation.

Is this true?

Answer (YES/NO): NO